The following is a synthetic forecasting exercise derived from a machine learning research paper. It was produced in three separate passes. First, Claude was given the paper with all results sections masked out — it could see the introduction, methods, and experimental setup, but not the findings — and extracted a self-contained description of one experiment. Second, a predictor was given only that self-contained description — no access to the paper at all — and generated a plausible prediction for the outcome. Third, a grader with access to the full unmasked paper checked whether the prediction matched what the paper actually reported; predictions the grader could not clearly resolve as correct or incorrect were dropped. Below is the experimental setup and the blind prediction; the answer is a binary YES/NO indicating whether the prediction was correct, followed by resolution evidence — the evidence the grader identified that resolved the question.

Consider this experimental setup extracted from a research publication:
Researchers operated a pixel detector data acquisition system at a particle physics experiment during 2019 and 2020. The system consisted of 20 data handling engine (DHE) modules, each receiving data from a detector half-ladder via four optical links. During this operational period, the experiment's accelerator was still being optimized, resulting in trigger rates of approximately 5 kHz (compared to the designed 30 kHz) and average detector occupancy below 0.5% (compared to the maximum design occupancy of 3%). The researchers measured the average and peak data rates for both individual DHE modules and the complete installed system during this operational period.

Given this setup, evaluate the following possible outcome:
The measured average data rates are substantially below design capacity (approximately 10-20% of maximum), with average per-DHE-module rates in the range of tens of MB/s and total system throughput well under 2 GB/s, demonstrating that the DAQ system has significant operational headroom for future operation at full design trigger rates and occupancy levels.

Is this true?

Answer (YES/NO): NO